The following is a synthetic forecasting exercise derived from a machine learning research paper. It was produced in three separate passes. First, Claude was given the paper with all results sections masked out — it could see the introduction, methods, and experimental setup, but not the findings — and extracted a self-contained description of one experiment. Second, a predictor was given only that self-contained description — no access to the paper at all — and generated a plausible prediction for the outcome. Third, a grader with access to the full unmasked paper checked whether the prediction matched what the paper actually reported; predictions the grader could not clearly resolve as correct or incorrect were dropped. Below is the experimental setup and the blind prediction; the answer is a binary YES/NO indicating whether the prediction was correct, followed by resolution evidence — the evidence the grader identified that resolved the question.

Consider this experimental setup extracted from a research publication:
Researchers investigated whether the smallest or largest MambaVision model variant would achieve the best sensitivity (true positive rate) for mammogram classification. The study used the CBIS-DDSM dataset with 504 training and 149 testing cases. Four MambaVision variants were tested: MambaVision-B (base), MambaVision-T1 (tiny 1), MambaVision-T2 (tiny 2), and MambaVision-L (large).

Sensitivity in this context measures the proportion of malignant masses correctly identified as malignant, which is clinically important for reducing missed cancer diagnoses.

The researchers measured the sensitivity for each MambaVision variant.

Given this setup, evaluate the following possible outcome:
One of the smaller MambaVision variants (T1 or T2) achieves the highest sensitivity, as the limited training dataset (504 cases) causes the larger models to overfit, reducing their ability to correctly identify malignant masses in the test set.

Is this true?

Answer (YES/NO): NO